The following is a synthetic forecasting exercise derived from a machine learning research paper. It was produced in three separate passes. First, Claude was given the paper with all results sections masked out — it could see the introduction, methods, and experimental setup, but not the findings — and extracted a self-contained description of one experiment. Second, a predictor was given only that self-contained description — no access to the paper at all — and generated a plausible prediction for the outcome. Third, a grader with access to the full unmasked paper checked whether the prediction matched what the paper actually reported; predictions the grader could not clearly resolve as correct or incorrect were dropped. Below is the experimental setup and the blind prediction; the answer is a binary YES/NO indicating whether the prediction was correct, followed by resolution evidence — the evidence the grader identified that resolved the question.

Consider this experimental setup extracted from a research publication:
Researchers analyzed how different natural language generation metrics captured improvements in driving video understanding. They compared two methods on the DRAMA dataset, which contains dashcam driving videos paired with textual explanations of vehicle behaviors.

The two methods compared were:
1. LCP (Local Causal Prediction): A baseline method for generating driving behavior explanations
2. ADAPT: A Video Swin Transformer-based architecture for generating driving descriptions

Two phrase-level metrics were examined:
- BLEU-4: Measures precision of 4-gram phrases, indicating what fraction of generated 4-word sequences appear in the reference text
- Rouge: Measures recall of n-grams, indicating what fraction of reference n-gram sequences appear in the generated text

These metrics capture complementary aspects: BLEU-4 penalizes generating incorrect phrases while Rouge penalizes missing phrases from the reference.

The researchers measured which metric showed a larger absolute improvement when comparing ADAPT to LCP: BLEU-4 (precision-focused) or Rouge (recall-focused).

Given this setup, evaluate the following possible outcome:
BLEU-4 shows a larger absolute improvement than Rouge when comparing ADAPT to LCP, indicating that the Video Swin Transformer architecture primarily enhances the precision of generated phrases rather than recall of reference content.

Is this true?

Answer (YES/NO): YES